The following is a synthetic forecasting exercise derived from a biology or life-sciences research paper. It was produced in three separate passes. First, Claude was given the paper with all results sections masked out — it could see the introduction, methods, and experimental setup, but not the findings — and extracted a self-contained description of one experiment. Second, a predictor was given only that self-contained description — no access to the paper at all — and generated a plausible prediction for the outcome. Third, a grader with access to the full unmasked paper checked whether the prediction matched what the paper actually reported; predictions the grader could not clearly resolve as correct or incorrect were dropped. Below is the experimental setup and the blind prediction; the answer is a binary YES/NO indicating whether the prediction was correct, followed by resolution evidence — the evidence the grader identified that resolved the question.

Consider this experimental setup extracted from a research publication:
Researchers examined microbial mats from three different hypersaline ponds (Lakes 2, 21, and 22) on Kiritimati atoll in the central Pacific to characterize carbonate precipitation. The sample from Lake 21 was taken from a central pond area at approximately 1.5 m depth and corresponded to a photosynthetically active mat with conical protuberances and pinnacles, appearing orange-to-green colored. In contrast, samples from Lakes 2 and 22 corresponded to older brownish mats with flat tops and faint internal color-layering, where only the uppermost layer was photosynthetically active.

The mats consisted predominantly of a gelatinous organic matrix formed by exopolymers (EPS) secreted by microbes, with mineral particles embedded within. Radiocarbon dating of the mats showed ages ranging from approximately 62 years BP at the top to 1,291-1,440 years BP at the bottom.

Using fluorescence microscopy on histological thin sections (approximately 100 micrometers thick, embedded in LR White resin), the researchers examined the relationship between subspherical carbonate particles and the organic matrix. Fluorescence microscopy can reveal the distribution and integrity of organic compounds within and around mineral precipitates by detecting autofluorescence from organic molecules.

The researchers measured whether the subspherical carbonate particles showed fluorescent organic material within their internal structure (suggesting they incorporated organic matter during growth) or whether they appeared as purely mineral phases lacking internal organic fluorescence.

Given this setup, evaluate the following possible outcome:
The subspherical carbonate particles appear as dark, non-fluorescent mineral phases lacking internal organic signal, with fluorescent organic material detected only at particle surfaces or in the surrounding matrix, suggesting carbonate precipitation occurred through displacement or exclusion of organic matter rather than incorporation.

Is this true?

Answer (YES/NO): NO